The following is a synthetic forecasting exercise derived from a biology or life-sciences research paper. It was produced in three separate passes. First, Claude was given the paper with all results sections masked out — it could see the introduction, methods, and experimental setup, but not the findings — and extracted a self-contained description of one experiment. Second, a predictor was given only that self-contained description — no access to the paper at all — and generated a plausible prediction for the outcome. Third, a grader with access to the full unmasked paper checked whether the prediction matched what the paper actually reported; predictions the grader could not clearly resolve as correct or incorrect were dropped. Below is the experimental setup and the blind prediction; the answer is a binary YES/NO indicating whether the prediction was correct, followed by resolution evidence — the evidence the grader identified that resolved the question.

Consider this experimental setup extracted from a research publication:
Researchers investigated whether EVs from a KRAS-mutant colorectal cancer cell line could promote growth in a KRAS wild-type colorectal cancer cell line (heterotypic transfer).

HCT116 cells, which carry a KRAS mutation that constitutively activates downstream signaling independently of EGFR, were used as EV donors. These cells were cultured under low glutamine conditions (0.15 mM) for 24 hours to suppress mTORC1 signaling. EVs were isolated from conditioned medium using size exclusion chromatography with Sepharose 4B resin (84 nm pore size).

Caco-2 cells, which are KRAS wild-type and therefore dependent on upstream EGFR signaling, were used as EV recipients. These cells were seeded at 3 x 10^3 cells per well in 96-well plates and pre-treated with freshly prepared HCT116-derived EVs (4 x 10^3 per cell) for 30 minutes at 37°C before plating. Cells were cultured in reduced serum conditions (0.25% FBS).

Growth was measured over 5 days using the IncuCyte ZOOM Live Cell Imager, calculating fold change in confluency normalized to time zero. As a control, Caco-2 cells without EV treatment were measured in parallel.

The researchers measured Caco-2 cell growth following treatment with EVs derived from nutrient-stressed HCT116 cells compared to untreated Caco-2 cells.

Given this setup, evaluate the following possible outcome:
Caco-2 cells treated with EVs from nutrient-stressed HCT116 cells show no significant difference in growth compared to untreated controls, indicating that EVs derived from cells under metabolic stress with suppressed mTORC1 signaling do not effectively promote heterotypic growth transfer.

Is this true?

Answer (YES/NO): NO